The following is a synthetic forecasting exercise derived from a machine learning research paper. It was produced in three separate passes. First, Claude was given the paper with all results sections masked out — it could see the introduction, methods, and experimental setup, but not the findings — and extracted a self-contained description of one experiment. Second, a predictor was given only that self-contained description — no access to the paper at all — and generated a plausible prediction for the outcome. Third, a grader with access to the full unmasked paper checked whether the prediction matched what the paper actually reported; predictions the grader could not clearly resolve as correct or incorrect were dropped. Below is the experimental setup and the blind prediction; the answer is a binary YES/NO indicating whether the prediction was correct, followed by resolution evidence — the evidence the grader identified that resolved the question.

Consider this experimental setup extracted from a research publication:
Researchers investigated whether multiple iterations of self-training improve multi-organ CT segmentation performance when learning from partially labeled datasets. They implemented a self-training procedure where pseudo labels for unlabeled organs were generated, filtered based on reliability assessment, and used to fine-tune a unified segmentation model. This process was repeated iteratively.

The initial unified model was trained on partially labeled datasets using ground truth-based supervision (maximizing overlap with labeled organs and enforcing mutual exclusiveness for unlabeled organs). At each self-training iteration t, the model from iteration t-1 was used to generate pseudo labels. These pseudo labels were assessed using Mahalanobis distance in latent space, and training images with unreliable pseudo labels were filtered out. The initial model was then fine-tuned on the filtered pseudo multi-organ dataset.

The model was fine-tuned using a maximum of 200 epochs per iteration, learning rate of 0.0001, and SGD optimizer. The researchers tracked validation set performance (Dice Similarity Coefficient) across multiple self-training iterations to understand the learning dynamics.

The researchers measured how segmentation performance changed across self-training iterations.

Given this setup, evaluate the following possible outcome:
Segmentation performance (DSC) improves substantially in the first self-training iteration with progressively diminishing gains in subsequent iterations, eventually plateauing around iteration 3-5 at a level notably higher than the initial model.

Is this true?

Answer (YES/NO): NO